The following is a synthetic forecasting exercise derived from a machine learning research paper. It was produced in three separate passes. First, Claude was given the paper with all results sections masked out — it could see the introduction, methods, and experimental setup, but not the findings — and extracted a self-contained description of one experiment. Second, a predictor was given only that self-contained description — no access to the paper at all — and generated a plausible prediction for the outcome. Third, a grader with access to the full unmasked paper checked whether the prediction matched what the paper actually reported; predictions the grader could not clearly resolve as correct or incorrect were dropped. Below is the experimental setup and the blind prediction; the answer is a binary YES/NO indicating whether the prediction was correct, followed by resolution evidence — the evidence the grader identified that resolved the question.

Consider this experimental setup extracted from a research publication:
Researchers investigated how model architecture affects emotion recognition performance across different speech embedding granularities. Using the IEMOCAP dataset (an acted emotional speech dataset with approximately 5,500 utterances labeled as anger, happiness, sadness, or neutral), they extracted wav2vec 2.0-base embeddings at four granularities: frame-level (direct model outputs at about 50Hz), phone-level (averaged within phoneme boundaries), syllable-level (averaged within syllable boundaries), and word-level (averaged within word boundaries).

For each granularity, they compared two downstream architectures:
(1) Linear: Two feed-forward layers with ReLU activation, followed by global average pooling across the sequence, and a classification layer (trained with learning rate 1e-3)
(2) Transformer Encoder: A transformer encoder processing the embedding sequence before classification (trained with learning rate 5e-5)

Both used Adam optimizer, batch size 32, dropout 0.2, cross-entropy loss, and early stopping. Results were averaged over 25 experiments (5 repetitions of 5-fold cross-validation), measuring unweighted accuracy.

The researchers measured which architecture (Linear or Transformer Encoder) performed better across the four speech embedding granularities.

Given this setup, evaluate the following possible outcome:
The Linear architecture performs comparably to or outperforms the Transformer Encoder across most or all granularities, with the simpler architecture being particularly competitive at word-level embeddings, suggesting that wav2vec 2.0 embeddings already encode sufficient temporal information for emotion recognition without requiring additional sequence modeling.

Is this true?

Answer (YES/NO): YES